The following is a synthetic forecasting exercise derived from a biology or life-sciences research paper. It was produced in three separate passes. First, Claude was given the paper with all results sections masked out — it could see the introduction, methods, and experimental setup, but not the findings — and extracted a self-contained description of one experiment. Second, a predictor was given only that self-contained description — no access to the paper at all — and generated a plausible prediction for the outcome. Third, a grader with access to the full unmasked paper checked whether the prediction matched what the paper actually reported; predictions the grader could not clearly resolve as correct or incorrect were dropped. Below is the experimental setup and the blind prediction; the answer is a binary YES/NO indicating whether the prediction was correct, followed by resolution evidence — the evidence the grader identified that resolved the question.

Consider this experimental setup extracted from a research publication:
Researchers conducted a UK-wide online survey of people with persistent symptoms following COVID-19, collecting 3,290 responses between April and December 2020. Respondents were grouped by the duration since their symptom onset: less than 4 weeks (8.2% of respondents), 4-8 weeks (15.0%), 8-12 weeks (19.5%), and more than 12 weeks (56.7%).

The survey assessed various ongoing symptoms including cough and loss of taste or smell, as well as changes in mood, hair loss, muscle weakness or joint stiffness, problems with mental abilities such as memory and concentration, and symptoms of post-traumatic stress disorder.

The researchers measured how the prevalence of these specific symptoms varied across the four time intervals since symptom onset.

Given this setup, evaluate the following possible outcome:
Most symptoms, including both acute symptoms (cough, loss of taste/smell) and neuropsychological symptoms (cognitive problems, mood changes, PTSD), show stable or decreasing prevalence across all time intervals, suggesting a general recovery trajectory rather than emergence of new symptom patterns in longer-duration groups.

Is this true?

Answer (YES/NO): NO